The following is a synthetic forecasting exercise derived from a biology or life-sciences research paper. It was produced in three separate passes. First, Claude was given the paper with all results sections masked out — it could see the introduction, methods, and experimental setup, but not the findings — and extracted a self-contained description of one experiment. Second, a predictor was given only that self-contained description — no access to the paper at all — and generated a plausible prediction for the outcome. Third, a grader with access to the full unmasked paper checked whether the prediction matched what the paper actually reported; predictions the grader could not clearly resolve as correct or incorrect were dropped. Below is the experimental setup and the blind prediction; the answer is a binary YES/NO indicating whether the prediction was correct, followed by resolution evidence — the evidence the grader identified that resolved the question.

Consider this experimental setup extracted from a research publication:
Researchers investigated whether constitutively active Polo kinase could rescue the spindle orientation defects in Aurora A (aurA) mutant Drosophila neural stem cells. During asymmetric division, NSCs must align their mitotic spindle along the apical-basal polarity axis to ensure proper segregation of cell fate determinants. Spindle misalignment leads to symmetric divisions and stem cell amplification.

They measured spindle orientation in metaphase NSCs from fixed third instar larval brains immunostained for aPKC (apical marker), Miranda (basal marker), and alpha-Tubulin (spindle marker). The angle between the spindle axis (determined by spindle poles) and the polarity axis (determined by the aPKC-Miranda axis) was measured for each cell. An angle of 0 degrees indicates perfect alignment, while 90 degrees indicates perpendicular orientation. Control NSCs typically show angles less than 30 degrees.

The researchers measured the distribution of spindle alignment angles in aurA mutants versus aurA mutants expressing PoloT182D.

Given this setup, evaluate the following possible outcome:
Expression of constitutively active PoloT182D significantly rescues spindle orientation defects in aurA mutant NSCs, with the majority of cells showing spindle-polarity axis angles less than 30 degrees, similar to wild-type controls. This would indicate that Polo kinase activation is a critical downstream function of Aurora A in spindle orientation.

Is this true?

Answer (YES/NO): YES